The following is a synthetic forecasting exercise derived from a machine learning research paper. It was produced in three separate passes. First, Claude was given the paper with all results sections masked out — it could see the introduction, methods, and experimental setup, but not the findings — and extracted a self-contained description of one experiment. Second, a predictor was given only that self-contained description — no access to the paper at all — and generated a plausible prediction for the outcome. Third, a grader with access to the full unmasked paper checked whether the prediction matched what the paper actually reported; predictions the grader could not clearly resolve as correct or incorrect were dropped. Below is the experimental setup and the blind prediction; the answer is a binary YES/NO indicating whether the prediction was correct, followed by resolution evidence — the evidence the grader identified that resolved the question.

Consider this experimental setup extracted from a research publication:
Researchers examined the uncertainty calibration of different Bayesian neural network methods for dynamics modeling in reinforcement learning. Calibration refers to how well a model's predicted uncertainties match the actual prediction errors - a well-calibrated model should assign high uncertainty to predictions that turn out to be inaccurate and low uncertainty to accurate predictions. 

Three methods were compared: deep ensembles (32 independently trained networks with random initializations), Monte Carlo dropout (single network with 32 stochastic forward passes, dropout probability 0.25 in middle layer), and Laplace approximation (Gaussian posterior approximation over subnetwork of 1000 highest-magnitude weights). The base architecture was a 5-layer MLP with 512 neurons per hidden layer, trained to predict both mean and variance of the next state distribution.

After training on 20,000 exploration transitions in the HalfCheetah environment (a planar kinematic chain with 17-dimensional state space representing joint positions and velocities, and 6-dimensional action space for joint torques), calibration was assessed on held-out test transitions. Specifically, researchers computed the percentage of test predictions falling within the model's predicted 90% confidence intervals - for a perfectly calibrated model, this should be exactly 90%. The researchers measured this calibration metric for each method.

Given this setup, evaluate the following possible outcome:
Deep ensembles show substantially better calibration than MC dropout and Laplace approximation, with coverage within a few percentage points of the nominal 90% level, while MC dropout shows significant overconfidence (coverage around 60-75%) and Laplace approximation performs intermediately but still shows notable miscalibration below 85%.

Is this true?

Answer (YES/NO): NO